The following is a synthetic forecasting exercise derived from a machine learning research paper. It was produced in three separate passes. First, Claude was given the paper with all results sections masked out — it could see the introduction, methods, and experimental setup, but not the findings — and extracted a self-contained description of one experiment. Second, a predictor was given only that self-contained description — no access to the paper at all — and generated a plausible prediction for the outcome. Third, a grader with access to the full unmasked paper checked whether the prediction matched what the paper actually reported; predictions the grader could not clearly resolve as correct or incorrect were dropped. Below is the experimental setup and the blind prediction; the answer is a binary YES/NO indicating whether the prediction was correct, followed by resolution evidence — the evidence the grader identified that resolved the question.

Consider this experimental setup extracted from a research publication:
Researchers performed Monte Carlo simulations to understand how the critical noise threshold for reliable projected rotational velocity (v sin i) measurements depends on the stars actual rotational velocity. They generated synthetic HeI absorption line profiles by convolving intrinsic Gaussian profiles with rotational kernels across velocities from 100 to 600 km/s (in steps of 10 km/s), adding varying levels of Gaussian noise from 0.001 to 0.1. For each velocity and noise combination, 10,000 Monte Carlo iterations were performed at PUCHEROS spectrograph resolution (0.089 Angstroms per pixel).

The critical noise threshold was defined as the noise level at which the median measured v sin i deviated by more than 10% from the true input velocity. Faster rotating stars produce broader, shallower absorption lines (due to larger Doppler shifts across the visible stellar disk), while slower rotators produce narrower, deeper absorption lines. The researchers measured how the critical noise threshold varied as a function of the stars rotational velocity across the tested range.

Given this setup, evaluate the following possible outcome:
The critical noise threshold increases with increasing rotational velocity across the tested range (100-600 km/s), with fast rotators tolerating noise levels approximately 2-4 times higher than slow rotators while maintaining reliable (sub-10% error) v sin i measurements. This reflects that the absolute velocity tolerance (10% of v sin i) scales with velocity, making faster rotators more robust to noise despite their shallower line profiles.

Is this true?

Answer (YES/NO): NO